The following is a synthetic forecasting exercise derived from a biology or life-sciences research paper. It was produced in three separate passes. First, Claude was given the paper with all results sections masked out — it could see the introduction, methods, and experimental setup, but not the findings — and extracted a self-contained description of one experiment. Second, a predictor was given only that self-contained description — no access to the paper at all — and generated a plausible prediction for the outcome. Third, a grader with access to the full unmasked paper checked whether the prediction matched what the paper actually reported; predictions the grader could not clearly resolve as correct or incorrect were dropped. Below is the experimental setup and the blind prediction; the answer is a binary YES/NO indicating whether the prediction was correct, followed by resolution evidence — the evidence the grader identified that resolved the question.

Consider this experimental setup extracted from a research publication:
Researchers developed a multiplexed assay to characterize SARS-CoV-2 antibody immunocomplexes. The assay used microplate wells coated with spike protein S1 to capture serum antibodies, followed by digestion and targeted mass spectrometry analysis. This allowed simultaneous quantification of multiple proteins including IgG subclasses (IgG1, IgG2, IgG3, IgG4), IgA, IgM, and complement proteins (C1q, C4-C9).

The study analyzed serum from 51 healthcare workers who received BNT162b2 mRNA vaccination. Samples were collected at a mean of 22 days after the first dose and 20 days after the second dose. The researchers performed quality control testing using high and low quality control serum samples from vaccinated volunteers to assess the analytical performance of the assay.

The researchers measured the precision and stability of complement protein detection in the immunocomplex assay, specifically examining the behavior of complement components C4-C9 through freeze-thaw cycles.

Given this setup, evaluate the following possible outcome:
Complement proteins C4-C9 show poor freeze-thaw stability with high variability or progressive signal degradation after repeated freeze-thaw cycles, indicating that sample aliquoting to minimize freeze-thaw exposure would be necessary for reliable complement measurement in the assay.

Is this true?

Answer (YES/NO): YES